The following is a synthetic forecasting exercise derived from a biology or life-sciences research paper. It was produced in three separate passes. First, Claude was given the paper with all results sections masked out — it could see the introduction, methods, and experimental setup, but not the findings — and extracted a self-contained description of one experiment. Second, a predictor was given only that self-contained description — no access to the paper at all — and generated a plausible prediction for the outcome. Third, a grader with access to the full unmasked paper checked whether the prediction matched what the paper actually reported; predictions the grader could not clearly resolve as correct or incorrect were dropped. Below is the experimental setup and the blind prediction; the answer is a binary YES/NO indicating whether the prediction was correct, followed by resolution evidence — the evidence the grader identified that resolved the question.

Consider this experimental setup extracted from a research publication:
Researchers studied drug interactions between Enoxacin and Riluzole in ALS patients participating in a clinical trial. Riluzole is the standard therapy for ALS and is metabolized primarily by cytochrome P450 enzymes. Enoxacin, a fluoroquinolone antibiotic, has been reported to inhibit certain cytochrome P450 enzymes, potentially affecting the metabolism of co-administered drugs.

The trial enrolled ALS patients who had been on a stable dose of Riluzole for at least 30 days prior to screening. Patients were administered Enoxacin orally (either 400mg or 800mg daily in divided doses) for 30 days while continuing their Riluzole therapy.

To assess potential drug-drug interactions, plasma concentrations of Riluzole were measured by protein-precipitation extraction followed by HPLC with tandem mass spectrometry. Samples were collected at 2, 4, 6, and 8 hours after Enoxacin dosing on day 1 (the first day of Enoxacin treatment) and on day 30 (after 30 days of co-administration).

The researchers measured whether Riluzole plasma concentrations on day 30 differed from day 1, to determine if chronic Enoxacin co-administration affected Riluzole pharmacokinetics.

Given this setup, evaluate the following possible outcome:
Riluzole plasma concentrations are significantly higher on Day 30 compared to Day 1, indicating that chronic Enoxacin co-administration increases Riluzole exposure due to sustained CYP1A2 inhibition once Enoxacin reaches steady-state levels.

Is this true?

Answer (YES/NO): YES